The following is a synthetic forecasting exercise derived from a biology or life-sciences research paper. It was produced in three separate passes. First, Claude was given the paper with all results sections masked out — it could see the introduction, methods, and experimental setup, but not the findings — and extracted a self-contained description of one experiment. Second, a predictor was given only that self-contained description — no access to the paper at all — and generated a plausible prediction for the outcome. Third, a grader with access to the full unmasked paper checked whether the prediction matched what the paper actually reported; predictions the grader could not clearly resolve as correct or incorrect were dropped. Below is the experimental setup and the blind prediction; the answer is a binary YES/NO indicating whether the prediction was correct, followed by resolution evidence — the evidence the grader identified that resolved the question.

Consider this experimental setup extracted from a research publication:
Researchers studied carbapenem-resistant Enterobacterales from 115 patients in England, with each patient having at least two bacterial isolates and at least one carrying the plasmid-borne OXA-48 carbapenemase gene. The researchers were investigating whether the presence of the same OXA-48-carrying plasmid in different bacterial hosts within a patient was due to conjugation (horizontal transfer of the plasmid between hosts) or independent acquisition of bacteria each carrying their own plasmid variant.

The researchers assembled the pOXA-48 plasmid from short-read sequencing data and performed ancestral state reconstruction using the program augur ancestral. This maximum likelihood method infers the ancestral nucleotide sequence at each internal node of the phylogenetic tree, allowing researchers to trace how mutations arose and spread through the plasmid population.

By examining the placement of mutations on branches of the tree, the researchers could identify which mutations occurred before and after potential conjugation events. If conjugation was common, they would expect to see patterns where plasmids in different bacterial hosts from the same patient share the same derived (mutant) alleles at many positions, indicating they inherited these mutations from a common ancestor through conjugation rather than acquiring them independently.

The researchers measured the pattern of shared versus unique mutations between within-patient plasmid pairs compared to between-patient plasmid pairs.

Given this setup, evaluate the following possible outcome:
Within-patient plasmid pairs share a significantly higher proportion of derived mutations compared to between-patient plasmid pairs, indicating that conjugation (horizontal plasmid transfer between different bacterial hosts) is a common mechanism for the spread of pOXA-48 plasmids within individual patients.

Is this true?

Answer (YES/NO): YES